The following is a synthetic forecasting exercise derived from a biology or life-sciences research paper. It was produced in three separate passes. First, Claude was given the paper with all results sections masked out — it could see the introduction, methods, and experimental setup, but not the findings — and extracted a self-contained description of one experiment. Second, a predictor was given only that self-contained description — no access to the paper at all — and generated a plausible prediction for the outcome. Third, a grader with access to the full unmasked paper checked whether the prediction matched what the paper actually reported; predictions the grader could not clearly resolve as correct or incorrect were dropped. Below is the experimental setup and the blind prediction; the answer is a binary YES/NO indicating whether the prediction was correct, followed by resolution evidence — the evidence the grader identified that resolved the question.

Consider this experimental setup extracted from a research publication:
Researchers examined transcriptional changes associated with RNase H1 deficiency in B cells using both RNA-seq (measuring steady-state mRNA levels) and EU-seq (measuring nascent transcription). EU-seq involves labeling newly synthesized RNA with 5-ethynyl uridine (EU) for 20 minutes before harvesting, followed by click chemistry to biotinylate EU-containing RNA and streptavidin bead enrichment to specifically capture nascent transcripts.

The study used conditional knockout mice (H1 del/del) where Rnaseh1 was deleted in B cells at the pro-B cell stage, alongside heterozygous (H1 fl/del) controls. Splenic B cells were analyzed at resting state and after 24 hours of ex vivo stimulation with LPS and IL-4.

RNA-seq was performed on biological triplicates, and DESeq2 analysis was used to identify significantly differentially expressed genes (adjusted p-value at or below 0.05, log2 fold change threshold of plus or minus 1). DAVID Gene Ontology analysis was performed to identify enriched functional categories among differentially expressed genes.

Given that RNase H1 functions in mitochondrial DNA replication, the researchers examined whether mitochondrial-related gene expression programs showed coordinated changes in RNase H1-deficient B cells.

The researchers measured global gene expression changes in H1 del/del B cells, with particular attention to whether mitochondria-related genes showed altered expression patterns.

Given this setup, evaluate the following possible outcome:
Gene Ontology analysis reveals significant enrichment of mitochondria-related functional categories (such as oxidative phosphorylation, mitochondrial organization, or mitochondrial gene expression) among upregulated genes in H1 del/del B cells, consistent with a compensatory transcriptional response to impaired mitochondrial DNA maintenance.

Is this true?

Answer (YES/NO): NO